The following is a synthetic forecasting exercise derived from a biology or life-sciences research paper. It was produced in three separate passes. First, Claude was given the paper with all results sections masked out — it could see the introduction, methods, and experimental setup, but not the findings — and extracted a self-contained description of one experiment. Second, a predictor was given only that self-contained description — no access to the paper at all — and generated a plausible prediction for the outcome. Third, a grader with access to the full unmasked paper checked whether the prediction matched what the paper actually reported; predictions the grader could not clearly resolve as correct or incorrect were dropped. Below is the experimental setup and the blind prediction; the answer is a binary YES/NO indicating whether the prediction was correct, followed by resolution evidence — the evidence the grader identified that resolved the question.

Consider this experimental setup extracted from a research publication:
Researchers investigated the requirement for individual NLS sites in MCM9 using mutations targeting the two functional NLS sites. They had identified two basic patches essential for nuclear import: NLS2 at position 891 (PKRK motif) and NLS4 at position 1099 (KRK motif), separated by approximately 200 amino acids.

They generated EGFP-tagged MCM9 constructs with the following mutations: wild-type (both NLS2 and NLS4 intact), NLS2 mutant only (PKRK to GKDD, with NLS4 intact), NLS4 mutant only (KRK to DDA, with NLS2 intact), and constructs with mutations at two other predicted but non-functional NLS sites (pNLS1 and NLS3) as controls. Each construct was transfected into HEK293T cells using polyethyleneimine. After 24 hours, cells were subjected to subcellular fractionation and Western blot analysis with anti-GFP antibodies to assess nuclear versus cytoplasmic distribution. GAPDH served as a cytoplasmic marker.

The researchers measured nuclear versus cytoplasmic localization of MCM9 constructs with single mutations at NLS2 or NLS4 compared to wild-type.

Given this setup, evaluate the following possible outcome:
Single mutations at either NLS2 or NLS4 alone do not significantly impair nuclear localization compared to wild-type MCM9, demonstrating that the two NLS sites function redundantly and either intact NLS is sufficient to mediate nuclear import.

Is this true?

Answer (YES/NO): NO